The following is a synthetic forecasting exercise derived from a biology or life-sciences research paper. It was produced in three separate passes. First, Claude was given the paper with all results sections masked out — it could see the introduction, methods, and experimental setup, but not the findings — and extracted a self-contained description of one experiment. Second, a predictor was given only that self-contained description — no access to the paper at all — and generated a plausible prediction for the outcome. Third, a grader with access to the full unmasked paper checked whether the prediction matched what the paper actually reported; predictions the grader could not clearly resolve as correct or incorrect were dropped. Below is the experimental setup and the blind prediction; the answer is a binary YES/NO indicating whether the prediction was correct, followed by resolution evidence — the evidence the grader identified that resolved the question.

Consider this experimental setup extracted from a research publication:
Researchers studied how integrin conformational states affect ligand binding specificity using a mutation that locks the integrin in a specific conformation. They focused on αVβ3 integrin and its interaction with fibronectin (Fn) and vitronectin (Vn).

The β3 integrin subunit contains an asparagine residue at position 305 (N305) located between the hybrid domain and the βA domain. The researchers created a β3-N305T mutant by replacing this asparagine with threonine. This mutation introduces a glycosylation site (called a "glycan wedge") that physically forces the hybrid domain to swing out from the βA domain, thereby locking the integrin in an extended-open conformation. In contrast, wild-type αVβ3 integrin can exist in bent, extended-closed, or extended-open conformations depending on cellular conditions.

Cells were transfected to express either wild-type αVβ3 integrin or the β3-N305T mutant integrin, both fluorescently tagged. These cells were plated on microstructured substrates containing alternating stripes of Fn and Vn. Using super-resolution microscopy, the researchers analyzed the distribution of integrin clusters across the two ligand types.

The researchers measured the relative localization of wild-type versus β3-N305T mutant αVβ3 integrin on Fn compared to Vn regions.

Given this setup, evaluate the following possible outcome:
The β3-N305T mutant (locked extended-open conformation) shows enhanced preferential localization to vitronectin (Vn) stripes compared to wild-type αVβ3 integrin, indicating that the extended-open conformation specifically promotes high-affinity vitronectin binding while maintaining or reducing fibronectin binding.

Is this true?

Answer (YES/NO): NO